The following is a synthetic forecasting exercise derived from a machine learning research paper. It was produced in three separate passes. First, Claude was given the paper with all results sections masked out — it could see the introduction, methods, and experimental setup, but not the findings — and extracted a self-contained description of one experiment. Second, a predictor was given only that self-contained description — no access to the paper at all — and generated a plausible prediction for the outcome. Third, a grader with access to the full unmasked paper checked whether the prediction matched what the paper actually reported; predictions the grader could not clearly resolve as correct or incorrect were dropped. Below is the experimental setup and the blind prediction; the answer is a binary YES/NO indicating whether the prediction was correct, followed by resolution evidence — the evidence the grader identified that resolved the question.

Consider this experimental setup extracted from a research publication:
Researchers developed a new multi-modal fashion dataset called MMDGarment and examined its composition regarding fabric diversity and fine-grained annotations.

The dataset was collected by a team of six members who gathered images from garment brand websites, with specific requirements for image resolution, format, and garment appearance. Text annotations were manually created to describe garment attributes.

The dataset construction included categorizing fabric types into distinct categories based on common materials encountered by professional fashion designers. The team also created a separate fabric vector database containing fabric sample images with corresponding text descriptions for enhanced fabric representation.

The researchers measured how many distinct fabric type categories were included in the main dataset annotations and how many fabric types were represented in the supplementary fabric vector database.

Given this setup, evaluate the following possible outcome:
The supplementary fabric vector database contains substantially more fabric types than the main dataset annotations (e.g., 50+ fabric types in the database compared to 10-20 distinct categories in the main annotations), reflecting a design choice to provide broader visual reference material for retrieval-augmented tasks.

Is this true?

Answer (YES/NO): YES